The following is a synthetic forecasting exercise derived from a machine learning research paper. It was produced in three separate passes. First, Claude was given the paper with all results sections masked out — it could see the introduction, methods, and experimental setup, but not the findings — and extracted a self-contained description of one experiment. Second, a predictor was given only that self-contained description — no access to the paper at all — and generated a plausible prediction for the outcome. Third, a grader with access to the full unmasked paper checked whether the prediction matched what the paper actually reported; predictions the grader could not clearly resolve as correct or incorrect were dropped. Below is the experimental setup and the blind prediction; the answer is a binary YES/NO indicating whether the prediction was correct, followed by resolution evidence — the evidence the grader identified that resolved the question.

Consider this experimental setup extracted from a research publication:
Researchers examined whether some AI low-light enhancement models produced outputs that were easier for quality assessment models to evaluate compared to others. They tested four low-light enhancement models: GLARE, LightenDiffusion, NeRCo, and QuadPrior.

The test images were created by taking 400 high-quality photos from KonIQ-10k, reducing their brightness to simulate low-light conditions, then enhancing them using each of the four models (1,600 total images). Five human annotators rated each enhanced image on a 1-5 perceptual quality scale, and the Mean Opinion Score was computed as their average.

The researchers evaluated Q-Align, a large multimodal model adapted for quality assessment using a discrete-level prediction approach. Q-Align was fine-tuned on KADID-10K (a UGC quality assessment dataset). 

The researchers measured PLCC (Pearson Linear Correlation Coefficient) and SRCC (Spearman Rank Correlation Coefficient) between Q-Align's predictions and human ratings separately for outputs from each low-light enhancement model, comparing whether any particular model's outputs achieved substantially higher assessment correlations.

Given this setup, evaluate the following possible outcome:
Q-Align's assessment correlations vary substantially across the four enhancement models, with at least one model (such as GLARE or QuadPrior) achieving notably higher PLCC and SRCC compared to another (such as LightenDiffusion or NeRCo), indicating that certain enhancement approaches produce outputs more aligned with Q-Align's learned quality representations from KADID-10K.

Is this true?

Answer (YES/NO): YES